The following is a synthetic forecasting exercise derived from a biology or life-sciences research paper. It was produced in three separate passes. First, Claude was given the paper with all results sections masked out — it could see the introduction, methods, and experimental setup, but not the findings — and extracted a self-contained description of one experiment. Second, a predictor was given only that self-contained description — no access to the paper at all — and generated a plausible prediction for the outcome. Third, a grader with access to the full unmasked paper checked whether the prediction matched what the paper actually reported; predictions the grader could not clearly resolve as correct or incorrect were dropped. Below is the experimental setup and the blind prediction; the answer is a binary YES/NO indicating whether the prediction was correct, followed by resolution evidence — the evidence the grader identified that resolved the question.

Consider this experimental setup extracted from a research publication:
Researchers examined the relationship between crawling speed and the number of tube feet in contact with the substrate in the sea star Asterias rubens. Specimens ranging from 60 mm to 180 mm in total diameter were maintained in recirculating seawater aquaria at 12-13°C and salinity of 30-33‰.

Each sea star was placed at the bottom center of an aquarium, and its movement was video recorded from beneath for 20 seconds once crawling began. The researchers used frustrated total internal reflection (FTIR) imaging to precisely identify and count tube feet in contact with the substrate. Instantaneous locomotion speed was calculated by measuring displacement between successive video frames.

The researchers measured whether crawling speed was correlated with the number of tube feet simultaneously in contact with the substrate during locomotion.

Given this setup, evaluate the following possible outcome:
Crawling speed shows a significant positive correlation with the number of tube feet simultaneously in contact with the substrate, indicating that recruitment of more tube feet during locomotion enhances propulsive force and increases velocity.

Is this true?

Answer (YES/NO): NO